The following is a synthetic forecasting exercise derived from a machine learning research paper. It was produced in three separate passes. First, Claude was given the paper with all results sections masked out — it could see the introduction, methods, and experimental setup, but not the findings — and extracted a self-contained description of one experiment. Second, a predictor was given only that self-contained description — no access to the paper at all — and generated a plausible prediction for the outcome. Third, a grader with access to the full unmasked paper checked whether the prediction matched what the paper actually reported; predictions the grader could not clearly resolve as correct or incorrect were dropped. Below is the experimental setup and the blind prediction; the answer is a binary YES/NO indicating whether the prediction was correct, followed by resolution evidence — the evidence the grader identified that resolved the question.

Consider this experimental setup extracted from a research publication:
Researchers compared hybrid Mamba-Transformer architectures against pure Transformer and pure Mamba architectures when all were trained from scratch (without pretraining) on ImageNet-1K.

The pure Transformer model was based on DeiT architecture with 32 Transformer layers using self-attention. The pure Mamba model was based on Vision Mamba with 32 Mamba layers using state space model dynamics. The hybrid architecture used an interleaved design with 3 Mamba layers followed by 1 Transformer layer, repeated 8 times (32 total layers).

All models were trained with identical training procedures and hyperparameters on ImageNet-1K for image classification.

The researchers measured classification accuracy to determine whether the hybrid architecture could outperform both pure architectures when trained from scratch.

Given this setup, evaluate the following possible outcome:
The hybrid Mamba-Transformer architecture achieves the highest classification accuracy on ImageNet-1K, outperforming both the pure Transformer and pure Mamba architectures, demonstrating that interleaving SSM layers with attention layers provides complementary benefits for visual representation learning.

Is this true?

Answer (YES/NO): YES